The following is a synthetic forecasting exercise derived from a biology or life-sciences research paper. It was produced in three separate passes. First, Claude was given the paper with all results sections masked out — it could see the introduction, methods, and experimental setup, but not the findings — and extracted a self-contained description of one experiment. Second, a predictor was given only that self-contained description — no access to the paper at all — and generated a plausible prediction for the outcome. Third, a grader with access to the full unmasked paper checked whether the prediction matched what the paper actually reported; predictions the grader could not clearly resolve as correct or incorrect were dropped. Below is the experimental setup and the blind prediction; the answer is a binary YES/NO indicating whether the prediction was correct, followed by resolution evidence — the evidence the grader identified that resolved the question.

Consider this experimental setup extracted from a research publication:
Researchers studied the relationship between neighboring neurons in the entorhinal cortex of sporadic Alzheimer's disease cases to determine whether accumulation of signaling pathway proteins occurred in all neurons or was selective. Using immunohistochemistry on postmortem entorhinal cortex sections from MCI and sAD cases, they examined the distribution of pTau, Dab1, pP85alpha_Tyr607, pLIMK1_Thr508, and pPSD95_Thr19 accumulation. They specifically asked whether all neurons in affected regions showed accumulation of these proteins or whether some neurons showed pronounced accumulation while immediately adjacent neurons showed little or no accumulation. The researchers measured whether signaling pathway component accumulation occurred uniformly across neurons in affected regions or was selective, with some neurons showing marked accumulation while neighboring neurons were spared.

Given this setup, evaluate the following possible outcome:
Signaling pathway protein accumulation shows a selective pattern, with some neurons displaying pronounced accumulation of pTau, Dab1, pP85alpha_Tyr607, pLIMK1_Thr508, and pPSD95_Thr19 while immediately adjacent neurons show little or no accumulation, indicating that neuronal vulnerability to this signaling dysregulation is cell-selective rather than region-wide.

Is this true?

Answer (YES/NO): YES